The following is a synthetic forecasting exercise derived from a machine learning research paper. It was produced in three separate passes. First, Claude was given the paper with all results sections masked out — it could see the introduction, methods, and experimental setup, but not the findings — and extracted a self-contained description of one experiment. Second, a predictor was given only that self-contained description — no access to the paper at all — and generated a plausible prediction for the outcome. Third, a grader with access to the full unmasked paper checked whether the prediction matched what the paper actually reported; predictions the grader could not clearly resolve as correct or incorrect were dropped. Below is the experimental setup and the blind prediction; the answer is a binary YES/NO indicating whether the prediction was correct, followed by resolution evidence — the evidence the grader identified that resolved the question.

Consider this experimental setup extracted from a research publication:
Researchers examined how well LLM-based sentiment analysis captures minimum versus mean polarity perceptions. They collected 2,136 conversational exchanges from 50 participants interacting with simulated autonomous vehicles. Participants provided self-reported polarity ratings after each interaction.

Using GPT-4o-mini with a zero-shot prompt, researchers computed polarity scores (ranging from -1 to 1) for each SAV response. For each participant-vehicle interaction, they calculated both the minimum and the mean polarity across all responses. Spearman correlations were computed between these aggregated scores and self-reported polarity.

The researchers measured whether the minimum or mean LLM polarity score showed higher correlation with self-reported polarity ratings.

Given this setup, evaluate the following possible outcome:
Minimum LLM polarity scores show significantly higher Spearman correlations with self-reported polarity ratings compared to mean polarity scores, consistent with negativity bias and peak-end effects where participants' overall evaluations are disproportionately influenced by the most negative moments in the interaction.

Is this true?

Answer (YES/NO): NO